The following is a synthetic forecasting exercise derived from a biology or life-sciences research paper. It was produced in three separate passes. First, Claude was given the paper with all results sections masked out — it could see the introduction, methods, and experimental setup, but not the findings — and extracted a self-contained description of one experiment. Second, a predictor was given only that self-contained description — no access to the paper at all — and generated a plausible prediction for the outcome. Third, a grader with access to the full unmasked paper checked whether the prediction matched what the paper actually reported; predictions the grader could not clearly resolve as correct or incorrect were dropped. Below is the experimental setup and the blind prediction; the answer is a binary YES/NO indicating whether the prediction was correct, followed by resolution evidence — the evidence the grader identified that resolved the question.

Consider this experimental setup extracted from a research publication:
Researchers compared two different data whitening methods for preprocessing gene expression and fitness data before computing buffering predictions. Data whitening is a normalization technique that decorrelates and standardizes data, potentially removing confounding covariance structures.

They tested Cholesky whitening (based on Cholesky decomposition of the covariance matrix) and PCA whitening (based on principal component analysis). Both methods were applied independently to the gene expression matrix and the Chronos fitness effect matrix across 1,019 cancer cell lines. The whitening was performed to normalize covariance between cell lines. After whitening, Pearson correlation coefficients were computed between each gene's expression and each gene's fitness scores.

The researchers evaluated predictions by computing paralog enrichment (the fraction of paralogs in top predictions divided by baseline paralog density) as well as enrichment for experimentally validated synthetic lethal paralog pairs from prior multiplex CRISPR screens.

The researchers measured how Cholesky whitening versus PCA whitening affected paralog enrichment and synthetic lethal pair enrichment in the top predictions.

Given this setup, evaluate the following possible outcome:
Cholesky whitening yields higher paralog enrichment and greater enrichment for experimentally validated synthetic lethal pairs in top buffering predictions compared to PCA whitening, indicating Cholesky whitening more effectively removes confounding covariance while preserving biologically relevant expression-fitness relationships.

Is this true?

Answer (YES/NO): YES